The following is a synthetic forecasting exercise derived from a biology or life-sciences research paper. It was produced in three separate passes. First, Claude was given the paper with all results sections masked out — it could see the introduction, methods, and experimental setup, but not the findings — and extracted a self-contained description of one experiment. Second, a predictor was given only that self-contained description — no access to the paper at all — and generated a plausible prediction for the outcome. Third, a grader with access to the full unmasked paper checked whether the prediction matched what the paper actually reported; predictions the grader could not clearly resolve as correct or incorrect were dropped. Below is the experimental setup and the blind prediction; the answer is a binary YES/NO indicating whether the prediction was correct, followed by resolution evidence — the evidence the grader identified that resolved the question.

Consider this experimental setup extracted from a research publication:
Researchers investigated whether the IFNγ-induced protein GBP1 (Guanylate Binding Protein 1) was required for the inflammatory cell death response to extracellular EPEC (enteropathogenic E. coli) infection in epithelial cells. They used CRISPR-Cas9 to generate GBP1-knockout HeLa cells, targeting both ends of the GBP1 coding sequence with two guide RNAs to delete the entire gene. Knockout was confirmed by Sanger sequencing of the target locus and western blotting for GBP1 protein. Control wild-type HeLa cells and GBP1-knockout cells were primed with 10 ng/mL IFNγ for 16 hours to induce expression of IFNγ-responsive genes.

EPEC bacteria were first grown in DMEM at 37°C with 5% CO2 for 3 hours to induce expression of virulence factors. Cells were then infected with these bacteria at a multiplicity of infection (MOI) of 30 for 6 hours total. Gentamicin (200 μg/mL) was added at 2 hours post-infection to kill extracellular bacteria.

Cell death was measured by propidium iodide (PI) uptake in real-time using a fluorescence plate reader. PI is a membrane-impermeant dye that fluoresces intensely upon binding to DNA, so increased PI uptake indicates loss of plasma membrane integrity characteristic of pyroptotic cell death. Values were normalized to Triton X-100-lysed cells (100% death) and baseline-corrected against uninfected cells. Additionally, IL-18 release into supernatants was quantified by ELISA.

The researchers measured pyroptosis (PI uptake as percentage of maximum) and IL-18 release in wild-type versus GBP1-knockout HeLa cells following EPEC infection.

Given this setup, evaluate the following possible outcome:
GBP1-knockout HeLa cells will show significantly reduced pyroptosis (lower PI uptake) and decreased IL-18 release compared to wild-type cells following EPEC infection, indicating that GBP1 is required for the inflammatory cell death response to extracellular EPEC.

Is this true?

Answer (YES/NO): YES